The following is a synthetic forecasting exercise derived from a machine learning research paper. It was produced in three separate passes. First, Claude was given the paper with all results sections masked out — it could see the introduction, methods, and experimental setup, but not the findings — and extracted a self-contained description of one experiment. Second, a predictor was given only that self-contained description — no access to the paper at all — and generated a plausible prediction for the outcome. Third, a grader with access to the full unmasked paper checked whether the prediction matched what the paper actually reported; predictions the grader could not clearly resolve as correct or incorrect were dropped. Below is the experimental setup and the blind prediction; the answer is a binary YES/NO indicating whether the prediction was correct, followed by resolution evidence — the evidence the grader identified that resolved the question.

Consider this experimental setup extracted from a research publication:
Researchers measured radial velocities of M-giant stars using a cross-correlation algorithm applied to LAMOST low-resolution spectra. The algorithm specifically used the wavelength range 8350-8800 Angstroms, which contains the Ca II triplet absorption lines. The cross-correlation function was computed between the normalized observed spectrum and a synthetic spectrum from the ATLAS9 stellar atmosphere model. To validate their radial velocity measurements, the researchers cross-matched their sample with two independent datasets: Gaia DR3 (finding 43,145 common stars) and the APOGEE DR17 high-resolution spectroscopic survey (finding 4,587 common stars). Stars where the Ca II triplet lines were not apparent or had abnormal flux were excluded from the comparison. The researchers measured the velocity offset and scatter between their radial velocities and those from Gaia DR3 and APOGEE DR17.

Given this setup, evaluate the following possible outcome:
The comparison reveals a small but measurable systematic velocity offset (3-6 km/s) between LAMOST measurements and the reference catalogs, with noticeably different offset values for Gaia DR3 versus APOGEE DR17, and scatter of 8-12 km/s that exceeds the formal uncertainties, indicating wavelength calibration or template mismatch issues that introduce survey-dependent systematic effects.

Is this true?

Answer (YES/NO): NO